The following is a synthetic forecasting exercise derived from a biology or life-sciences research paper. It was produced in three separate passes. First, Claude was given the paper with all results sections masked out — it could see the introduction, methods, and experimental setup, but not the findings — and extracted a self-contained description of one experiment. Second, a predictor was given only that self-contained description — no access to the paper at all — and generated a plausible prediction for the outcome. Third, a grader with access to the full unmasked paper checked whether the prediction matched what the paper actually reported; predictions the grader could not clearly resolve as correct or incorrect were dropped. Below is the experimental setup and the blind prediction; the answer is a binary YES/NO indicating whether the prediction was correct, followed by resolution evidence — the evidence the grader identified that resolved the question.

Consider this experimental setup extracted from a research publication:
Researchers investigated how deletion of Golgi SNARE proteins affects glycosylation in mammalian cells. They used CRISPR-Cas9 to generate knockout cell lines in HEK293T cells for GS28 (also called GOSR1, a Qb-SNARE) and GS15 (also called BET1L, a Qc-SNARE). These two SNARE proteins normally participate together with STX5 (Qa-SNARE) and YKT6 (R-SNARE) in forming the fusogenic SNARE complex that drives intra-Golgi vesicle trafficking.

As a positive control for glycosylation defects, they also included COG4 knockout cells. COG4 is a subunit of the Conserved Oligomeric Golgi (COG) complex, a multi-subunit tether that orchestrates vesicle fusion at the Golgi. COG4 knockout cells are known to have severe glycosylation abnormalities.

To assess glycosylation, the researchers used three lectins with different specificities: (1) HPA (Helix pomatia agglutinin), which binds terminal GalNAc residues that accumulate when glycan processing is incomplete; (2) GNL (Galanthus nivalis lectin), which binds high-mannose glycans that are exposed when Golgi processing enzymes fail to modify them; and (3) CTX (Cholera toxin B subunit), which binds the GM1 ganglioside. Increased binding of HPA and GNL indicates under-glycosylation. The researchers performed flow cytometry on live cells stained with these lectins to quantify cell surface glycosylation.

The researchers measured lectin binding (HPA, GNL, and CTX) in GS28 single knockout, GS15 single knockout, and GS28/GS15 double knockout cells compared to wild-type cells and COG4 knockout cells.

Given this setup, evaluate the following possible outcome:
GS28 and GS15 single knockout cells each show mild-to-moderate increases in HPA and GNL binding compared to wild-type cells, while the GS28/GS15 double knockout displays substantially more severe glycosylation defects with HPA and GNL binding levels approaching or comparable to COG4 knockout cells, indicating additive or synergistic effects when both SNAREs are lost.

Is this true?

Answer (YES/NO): NO